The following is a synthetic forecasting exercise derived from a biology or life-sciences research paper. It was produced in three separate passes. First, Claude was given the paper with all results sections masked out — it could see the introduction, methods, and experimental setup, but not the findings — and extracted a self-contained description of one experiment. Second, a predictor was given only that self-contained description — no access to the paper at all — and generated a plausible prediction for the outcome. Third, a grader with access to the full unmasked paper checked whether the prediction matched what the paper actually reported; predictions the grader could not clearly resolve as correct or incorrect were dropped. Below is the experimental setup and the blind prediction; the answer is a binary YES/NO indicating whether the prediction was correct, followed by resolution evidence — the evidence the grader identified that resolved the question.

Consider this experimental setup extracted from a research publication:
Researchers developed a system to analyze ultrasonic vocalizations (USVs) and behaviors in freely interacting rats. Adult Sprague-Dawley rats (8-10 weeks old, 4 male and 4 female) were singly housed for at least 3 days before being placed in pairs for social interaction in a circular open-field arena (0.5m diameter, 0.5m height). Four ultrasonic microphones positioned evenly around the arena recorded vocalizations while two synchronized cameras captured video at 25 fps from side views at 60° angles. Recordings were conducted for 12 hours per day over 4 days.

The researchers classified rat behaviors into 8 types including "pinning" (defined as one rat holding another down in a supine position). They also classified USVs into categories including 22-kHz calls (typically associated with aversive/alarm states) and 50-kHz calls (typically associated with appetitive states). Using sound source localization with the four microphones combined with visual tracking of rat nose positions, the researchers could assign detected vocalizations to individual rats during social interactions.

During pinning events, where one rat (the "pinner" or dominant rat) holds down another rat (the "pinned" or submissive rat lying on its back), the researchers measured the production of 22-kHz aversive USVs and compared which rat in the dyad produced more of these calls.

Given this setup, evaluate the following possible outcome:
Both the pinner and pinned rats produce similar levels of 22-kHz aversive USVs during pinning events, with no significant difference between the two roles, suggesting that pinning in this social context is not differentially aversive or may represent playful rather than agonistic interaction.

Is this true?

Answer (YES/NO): NO